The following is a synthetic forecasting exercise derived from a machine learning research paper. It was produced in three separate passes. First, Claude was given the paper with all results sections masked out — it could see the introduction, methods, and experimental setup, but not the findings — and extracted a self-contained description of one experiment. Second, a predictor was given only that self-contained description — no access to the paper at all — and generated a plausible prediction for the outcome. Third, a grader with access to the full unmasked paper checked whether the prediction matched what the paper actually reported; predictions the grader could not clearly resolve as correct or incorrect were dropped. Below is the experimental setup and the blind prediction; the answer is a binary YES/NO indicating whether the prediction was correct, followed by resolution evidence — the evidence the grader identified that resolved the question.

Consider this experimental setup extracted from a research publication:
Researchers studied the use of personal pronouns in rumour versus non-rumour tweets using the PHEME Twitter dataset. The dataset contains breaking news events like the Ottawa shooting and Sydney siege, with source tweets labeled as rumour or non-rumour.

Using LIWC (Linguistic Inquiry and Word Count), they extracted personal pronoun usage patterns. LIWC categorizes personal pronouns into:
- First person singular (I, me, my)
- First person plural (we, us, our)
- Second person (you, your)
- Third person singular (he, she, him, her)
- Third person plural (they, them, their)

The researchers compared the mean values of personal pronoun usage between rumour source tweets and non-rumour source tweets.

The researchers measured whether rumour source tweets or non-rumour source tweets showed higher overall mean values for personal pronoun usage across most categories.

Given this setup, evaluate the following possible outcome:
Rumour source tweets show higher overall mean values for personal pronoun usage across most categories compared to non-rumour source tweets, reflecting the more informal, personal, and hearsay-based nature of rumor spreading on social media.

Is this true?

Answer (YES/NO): NO